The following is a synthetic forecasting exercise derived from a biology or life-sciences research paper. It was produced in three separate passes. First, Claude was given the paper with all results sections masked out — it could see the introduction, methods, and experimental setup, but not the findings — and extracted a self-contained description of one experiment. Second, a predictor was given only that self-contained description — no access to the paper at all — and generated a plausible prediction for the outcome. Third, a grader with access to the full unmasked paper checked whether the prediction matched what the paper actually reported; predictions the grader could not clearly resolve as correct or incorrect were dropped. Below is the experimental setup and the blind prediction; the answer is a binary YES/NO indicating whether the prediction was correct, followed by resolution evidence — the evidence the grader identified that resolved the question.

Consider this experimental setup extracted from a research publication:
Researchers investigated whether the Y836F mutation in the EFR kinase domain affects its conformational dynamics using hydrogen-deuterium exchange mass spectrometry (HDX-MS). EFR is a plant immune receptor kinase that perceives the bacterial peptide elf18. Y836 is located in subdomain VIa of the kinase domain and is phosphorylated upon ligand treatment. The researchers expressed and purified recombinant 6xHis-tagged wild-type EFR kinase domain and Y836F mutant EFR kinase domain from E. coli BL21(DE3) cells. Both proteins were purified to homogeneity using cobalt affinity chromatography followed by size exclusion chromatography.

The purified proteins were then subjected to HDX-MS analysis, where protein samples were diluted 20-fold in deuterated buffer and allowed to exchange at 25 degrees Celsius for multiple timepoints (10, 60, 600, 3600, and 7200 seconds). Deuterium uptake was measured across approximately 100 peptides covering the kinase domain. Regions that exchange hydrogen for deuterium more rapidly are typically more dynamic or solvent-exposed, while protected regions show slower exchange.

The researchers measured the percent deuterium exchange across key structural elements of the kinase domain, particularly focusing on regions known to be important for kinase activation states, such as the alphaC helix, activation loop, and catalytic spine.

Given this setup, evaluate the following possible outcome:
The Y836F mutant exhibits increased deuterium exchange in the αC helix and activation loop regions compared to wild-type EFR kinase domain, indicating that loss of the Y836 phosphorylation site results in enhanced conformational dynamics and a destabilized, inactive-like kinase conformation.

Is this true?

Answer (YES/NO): NO